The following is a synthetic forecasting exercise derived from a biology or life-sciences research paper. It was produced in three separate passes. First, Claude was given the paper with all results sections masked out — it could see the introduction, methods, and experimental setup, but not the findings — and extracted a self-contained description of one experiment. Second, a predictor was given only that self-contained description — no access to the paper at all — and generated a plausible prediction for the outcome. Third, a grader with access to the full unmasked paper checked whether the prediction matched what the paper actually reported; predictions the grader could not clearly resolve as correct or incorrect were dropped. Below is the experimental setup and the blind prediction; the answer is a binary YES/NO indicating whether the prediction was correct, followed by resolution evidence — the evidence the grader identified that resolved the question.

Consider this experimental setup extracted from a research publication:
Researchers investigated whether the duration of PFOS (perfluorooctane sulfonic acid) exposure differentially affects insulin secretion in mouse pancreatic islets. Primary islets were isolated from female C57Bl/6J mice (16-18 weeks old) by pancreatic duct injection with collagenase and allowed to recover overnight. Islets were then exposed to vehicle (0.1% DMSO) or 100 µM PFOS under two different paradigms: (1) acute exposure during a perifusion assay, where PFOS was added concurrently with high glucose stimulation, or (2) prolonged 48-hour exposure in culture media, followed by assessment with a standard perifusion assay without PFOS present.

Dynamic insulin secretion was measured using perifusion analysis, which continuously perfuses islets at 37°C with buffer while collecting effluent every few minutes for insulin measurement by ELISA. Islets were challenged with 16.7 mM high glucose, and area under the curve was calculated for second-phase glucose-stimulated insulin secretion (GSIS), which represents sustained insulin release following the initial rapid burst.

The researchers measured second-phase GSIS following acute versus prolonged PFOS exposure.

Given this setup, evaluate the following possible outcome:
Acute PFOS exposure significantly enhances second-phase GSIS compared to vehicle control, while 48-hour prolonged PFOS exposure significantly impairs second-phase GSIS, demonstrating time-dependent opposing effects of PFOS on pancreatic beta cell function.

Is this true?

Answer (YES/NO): NO